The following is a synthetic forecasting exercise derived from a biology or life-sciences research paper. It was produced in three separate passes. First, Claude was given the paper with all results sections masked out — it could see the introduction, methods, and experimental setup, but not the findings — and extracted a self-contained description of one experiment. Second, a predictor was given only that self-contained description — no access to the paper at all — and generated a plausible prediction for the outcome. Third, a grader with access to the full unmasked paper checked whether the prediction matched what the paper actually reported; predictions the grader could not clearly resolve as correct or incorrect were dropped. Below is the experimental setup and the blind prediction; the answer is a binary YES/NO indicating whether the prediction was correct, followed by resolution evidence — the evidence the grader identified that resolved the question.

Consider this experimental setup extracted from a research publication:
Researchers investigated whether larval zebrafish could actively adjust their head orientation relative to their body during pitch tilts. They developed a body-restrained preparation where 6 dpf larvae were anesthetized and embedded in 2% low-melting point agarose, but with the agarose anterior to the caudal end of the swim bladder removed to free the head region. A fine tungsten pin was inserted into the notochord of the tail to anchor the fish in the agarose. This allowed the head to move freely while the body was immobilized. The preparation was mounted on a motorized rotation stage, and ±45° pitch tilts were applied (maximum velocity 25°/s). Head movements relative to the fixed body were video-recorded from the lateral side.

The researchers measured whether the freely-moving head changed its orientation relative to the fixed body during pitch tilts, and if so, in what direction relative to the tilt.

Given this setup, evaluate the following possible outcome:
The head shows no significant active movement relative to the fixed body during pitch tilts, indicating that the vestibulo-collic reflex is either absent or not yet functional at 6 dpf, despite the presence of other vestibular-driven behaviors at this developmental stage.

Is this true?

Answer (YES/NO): NO